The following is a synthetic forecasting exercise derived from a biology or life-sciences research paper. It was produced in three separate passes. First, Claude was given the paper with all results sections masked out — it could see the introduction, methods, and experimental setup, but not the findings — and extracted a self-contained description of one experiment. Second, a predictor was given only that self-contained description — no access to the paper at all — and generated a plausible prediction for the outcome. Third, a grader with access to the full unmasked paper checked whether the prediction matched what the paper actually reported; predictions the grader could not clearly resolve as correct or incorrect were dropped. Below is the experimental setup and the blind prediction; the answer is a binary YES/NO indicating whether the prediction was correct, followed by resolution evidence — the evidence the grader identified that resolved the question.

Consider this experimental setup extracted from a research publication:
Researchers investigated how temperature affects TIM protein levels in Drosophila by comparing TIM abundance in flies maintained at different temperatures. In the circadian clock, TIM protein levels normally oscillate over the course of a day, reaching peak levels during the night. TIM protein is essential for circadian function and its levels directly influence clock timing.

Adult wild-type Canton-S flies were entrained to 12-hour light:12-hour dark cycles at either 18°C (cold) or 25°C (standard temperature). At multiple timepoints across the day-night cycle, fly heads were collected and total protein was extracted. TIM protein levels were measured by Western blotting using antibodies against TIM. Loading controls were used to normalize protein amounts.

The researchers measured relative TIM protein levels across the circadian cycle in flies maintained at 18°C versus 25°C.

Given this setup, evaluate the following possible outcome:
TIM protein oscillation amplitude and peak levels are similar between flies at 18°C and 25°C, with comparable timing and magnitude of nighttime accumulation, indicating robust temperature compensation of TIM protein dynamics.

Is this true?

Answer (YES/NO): NO